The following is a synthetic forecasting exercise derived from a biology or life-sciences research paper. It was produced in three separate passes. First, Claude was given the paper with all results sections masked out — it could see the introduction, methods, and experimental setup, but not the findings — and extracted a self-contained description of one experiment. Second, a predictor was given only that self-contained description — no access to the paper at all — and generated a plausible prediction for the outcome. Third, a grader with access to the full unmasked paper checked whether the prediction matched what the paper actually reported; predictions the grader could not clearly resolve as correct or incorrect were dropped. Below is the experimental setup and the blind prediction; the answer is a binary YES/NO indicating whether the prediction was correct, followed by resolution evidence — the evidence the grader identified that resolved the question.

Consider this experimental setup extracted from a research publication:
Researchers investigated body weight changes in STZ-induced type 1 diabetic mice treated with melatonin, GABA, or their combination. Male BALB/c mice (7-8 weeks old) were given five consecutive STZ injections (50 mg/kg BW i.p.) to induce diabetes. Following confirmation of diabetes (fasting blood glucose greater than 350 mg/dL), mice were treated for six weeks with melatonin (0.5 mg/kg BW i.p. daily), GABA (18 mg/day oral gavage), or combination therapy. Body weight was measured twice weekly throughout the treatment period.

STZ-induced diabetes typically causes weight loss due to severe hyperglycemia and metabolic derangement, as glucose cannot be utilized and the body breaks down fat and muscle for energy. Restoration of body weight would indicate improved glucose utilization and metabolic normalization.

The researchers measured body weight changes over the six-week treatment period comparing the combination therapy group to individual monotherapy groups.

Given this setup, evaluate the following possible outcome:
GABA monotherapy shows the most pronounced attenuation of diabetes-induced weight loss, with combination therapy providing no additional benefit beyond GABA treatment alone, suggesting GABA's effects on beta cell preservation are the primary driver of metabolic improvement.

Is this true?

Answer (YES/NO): NO